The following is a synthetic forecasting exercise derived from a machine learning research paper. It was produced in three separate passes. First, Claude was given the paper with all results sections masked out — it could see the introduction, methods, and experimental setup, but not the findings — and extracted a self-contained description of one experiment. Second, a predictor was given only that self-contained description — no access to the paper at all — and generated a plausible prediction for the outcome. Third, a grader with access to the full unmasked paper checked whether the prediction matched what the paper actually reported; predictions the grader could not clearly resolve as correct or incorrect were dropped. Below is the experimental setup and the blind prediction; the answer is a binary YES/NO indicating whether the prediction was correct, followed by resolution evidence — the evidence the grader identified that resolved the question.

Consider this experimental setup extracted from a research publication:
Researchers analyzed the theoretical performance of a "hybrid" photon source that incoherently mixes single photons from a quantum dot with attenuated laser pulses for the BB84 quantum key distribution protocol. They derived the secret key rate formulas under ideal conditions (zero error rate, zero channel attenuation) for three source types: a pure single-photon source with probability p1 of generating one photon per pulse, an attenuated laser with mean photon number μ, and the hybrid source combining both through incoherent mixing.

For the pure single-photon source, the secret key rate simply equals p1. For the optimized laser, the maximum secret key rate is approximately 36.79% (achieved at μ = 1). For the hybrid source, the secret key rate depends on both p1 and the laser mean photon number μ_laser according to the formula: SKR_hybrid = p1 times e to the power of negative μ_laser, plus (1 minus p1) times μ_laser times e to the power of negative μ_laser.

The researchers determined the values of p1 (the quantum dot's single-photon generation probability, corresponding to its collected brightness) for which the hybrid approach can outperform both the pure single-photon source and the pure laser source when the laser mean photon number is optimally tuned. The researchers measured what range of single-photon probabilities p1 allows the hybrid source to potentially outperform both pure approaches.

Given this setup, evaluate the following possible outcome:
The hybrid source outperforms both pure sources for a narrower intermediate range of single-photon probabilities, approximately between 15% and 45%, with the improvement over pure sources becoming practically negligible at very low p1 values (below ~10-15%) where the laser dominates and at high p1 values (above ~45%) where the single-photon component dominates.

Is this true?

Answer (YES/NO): NO